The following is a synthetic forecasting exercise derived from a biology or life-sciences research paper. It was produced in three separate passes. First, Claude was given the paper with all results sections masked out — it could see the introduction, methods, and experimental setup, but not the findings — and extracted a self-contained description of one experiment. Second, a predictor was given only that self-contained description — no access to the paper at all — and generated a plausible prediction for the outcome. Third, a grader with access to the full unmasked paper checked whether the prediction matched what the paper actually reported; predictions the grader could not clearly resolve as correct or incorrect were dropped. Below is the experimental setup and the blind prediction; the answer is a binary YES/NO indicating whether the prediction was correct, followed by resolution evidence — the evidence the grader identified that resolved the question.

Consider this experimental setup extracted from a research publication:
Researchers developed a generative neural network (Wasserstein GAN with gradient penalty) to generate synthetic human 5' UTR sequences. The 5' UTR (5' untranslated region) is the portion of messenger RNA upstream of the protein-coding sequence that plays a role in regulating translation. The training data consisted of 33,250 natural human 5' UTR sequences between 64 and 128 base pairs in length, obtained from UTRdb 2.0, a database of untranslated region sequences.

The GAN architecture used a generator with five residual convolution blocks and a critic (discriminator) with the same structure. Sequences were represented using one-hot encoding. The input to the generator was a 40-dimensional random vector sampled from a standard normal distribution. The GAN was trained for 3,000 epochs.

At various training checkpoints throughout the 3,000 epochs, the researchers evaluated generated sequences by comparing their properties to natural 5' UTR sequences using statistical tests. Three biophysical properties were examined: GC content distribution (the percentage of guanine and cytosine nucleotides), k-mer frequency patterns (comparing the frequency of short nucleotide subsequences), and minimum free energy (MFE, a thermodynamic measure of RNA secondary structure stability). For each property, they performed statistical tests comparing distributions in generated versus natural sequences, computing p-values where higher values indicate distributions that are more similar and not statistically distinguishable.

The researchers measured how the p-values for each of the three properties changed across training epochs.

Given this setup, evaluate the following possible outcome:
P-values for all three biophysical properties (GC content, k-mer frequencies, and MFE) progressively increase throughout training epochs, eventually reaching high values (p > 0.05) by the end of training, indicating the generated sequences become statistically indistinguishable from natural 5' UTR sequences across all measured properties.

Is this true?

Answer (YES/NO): NO